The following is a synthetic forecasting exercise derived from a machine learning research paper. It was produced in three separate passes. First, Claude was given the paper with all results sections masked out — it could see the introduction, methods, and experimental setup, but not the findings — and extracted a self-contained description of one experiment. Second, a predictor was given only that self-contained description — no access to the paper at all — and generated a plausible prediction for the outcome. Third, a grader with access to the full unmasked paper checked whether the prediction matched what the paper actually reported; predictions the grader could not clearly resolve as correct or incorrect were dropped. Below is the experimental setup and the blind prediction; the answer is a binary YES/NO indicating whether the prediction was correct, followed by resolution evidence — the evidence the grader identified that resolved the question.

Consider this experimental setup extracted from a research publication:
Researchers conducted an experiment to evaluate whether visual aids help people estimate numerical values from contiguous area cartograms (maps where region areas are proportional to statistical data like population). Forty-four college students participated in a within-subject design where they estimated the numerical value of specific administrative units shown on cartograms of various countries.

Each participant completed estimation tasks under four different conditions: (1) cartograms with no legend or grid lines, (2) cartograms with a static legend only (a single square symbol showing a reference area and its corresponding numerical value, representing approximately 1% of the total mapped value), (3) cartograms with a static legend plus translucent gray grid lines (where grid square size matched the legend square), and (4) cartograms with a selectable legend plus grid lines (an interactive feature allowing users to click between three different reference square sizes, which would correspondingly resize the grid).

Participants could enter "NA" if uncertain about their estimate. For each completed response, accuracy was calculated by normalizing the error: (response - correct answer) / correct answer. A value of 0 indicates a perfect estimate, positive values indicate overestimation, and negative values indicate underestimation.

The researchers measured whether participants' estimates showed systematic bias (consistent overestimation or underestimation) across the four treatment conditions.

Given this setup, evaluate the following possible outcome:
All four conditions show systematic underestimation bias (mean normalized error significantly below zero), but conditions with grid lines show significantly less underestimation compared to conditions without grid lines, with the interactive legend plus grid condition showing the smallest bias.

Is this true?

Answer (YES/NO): NO